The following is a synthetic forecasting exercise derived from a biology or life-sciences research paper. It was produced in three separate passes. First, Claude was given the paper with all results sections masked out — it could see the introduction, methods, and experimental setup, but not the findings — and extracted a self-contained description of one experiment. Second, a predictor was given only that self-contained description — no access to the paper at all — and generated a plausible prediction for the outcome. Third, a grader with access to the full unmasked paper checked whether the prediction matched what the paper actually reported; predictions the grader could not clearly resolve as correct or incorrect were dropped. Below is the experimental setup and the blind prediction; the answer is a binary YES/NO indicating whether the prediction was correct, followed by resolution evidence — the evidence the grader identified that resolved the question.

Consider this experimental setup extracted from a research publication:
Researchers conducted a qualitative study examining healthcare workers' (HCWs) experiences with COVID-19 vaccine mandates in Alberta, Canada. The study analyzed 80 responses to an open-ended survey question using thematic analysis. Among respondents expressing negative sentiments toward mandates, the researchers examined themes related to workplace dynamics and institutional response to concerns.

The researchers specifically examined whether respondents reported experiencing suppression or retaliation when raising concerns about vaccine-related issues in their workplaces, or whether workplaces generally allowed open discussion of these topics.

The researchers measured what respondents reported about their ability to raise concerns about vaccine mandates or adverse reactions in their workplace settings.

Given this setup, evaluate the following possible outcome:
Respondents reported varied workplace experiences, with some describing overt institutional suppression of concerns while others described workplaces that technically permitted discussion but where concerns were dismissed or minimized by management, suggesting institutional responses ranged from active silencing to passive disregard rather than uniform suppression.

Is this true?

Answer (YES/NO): NO